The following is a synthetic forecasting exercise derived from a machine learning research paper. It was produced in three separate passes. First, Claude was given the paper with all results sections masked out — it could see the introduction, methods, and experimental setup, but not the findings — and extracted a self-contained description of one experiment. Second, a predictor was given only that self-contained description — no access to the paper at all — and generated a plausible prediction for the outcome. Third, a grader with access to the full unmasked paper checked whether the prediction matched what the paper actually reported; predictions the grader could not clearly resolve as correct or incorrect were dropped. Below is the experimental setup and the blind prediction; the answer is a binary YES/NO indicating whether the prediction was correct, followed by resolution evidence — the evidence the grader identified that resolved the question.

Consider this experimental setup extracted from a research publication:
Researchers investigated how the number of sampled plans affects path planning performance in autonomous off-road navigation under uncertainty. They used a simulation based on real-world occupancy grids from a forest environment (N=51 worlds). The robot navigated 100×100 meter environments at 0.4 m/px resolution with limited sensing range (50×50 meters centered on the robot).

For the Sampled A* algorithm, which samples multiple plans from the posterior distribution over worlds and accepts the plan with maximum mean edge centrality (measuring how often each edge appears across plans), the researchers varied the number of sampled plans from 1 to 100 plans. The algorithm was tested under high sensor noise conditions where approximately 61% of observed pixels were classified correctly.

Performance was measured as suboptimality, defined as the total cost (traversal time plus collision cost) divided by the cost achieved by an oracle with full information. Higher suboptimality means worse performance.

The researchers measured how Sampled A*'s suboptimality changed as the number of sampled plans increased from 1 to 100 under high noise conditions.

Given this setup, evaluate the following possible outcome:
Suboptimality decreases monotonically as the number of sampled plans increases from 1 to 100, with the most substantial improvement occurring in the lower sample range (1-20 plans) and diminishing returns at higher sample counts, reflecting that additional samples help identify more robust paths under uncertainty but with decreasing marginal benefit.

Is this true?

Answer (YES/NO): NO